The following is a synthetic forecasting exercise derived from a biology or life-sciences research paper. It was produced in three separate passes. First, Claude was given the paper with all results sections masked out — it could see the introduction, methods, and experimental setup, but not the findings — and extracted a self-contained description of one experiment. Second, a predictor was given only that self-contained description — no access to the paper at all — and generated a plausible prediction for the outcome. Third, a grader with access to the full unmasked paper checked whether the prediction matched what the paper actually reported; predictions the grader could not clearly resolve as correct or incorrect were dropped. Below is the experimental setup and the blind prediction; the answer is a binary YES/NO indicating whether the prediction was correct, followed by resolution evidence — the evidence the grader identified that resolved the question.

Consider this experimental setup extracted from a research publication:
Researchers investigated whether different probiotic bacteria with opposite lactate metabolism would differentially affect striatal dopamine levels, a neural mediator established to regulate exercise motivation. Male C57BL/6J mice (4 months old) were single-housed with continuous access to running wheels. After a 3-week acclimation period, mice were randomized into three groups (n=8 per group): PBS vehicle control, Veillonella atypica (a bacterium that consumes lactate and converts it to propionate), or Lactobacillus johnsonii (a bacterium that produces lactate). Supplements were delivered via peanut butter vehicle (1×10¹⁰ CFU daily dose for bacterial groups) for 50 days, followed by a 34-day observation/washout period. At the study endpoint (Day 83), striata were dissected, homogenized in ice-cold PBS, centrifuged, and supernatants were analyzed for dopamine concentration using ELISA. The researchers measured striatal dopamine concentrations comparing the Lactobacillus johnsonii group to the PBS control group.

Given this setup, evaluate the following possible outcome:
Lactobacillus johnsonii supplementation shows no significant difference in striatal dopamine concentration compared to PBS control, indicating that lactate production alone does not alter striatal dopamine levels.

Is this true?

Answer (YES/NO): YES